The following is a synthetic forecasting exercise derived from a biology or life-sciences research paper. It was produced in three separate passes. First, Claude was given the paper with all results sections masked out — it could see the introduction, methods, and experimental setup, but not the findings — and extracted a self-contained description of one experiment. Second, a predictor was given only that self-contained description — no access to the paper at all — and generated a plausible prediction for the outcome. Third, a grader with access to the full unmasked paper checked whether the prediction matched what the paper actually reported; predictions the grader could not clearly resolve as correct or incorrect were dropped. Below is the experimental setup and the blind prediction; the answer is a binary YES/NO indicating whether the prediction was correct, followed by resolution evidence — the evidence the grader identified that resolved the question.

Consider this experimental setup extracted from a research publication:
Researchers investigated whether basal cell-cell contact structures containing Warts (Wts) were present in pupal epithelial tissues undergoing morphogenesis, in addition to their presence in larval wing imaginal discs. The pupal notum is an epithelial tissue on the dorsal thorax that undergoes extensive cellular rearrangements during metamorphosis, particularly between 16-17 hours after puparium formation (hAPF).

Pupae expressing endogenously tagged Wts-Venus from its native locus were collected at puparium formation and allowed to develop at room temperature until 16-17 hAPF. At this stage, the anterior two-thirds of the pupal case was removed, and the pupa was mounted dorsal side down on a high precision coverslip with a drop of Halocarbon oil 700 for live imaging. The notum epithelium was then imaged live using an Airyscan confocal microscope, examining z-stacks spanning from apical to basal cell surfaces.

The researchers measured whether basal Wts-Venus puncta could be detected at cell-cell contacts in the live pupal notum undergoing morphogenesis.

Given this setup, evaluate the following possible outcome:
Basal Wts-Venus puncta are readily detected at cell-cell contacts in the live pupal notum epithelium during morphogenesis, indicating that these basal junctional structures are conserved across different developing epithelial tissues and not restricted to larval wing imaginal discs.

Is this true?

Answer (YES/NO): YES